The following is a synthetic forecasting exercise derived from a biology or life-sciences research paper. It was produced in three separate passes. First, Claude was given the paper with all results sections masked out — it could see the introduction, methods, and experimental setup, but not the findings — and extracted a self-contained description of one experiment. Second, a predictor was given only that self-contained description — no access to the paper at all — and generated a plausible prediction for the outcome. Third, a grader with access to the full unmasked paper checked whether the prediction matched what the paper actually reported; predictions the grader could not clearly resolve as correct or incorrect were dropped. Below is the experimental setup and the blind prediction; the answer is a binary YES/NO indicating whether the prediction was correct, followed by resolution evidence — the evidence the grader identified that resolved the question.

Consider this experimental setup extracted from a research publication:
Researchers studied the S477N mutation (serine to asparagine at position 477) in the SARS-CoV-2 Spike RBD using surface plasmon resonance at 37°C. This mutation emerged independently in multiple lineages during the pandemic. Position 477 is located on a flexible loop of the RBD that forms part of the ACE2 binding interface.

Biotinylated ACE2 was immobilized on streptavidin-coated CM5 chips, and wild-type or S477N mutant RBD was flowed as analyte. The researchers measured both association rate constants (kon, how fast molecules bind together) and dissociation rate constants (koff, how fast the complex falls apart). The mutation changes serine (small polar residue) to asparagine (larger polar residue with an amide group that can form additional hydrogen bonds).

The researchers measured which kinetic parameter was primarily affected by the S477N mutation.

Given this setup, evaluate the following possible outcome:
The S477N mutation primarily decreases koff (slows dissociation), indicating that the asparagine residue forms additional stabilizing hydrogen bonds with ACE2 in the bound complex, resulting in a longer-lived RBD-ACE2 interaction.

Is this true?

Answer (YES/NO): YES